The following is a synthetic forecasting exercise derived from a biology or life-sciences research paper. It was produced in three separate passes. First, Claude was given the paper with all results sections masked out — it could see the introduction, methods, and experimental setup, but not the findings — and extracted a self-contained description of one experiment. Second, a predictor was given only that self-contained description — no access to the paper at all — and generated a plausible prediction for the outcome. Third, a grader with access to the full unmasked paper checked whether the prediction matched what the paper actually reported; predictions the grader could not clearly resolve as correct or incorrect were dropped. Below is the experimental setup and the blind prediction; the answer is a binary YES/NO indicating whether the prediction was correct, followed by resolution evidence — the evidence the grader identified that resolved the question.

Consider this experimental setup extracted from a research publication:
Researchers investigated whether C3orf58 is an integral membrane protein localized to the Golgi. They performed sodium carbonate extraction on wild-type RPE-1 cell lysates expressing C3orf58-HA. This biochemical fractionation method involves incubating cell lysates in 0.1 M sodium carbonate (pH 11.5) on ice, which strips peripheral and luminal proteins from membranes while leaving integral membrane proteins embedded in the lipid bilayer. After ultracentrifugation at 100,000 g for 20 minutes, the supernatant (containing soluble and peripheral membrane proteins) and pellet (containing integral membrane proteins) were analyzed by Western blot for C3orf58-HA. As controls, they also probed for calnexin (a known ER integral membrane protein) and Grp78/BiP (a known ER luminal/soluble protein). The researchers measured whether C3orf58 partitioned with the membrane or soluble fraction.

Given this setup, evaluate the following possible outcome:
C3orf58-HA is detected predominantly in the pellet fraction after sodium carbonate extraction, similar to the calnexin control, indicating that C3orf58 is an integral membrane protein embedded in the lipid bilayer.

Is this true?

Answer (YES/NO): YES